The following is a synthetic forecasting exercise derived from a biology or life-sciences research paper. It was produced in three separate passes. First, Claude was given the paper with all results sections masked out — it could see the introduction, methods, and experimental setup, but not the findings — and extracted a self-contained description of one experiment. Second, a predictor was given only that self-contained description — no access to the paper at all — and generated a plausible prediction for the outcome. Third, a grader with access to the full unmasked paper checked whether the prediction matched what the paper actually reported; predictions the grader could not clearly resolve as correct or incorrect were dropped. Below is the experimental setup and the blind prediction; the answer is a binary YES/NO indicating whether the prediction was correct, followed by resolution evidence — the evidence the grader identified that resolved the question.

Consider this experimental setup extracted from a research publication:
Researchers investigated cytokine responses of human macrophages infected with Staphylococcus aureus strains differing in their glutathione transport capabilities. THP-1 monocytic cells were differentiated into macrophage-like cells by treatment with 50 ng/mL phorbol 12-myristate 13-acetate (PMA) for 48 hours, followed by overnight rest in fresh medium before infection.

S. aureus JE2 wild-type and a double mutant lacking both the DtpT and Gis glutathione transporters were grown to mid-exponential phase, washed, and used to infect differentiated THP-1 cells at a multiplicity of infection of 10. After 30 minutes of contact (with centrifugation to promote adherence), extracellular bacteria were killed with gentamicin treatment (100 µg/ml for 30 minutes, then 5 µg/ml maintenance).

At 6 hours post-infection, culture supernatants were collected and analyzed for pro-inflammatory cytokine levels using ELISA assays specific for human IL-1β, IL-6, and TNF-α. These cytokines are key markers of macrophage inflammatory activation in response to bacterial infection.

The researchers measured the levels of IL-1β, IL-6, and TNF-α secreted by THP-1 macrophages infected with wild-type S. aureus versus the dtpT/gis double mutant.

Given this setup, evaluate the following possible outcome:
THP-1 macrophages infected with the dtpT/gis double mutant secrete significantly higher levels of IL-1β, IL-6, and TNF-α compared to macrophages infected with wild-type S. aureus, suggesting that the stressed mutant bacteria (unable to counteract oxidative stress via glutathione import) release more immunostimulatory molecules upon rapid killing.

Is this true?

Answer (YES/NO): NO